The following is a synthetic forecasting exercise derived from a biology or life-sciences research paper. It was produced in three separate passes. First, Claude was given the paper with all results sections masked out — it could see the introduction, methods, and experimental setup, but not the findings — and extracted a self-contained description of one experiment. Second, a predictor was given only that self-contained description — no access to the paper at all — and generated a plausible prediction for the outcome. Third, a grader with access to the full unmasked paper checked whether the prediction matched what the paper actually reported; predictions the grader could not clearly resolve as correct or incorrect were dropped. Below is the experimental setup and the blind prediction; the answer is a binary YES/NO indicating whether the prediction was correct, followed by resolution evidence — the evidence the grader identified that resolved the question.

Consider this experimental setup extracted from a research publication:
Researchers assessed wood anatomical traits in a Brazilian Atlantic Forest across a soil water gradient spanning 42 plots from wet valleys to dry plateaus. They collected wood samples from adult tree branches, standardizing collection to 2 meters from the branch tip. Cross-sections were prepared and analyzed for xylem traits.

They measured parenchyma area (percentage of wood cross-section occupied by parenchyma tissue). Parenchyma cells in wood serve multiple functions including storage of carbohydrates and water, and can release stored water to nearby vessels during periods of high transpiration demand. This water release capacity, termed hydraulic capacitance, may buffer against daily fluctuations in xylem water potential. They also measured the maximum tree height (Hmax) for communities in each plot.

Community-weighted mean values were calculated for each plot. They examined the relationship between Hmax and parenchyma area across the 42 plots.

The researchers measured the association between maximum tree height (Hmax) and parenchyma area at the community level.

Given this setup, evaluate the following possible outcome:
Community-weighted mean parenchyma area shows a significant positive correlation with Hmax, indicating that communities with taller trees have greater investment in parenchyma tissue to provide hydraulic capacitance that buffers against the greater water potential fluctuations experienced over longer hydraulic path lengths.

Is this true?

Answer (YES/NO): YES